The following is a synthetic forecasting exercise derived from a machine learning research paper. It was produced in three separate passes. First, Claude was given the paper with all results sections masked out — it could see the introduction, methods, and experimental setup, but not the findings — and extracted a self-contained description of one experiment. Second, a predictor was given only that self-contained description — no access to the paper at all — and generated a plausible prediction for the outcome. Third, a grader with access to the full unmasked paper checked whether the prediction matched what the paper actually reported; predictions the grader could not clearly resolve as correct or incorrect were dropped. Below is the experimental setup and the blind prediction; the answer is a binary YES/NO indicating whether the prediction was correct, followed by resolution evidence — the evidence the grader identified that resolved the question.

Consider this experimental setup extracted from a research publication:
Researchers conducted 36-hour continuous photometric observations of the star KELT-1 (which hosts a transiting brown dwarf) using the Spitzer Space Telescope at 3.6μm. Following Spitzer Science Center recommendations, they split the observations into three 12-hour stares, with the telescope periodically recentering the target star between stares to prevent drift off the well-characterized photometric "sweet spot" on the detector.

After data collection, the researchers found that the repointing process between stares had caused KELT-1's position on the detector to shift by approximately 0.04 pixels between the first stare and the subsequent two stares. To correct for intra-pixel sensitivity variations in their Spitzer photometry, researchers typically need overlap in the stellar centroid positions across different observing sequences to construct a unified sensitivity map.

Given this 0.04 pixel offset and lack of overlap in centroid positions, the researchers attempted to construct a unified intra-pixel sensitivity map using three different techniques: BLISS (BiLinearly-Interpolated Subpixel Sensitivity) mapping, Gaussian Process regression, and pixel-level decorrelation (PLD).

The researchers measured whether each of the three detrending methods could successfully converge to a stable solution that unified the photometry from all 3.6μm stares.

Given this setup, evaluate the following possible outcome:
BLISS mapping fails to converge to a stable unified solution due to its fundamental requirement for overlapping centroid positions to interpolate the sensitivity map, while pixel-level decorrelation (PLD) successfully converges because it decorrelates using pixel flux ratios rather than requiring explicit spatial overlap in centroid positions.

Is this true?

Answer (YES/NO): NO